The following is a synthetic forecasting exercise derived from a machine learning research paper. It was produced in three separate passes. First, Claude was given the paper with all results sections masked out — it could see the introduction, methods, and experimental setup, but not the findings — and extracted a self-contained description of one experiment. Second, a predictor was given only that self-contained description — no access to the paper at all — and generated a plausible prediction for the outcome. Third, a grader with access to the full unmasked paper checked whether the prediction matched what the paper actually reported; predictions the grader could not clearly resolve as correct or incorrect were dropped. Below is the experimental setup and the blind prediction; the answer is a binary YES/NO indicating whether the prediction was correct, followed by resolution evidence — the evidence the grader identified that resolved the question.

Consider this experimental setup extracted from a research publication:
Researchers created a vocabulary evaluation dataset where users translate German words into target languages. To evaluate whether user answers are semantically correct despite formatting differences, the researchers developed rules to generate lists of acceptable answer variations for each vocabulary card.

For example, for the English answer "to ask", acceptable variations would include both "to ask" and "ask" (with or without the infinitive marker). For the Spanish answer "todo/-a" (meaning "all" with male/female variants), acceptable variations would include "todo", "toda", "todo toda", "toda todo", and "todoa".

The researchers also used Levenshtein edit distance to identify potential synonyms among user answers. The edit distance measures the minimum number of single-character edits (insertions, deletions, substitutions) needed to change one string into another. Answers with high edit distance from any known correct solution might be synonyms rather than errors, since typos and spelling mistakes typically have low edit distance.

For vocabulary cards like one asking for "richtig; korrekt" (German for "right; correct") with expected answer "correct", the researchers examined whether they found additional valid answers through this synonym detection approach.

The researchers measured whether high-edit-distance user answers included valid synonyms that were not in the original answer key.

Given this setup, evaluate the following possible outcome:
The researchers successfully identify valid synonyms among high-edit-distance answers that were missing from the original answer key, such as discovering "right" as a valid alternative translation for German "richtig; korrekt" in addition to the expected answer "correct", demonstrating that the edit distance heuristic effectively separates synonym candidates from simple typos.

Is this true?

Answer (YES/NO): YES